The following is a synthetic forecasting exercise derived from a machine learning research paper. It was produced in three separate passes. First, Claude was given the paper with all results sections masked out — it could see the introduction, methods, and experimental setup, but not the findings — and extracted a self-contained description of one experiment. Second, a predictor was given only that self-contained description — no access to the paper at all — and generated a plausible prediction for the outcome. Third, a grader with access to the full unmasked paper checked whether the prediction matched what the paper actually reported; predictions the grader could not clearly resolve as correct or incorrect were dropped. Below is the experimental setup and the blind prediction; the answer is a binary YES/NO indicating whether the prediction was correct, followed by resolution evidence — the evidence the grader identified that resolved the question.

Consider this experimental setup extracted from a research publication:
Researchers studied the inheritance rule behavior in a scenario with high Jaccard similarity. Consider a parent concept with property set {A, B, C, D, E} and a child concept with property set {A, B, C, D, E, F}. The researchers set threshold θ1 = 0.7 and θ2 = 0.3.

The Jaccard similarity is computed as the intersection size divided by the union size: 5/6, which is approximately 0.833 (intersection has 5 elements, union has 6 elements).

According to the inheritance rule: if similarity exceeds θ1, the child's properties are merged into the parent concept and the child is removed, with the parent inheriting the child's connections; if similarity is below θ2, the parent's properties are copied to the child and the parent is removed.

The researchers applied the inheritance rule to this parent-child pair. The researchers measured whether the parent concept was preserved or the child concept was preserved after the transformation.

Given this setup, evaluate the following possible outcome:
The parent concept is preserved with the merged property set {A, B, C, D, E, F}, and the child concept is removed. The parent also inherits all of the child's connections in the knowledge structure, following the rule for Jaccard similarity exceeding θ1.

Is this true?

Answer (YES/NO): YES